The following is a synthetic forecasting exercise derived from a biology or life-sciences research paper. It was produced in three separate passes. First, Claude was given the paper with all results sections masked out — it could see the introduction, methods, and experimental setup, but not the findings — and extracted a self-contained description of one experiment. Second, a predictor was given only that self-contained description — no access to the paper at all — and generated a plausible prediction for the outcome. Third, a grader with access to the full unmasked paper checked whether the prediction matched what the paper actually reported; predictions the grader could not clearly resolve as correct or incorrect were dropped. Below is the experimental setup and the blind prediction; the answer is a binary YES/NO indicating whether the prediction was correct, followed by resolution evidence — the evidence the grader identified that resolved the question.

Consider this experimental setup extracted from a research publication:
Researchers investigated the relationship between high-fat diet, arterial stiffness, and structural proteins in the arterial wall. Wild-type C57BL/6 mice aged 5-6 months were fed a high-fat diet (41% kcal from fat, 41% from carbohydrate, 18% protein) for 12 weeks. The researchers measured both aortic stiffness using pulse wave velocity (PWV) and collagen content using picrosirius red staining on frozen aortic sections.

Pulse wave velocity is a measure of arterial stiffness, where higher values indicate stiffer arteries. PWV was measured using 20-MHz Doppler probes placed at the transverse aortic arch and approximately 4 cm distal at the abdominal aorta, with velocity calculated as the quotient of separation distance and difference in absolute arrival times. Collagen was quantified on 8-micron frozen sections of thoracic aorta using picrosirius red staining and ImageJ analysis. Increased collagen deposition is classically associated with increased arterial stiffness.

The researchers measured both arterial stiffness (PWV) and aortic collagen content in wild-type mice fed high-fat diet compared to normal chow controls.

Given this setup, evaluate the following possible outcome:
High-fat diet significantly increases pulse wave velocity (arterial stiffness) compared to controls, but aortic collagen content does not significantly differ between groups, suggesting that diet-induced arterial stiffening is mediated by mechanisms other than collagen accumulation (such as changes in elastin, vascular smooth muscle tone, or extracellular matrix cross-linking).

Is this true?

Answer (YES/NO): NO